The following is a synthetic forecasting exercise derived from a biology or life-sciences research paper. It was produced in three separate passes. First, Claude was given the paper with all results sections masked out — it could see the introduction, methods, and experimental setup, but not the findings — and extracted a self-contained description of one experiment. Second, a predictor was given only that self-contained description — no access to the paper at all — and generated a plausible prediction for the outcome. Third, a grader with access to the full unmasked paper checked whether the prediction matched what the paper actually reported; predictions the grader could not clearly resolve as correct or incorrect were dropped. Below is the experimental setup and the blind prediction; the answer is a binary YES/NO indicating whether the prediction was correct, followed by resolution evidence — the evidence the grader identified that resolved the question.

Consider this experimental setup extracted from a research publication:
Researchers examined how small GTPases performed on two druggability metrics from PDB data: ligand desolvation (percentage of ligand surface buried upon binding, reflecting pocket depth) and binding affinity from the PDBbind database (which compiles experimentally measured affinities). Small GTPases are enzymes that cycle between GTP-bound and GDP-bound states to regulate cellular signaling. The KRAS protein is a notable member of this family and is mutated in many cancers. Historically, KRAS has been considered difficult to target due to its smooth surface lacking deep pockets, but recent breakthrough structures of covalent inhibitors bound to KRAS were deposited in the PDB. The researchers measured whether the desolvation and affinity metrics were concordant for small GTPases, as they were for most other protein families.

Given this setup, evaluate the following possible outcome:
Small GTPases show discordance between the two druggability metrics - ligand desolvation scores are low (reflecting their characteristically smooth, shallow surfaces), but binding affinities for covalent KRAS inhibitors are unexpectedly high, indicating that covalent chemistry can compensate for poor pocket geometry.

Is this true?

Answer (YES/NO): NO